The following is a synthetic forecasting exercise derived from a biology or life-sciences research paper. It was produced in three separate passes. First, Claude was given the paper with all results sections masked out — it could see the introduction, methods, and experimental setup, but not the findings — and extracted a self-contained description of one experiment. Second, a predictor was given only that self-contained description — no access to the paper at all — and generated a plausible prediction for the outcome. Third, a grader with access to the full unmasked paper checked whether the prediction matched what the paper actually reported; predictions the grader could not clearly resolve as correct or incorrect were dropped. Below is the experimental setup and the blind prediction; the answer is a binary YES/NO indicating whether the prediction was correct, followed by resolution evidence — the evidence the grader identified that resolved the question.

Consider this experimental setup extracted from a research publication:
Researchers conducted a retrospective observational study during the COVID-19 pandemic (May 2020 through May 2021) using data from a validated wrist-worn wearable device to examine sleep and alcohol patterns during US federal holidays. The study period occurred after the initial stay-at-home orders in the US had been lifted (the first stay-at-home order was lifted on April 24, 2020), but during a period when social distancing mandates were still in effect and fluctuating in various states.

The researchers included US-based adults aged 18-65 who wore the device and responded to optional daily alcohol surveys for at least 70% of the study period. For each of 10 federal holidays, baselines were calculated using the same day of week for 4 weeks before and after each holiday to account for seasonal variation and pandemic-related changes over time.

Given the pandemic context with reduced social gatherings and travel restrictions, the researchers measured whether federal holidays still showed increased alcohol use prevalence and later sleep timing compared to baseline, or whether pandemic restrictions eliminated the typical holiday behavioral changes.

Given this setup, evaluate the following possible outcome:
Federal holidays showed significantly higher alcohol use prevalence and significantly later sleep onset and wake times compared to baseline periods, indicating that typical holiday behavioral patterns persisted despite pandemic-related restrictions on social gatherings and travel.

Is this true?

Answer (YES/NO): YES